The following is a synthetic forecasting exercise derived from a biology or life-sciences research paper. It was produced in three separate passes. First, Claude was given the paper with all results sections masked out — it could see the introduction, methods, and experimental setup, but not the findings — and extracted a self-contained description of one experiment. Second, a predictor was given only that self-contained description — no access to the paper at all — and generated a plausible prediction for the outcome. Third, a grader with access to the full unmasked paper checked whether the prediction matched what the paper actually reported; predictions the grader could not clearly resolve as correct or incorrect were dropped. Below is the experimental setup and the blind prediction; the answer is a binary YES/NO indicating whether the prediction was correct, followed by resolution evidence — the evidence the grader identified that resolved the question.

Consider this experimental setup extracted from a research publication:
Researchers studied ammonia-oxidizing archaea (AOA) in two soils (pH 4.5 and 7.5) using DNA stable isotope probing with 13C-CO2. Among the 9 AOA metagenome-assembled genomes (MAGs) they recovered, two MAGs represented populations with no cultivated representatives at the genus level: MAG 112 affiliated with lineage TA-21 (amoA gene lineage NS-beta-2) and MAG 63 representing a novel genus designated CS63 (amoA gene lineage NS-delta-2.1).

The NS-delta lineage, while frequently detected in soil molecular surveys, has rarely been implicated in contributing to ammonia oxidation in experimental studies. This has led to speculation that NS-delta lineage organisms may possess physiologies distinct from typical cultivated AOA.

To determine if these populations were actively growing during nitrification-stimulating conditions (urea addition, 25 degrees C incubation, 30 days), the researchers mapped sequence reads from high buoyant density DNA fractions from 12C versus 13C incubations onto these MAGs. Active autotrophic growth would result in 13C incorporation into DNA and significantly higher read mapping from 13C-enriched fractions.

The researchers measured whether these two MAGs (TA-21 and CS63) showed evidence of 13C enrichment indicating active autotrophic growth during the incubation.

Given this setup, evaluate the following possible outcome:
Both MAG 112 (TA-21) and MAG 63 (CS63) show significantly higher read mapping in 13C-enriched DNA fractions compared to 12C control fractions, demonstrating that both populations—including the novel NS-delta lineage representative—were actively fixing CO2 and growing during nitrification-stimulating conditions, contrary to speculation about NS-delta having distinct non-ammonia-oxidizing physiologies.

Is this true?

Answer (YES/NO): NO